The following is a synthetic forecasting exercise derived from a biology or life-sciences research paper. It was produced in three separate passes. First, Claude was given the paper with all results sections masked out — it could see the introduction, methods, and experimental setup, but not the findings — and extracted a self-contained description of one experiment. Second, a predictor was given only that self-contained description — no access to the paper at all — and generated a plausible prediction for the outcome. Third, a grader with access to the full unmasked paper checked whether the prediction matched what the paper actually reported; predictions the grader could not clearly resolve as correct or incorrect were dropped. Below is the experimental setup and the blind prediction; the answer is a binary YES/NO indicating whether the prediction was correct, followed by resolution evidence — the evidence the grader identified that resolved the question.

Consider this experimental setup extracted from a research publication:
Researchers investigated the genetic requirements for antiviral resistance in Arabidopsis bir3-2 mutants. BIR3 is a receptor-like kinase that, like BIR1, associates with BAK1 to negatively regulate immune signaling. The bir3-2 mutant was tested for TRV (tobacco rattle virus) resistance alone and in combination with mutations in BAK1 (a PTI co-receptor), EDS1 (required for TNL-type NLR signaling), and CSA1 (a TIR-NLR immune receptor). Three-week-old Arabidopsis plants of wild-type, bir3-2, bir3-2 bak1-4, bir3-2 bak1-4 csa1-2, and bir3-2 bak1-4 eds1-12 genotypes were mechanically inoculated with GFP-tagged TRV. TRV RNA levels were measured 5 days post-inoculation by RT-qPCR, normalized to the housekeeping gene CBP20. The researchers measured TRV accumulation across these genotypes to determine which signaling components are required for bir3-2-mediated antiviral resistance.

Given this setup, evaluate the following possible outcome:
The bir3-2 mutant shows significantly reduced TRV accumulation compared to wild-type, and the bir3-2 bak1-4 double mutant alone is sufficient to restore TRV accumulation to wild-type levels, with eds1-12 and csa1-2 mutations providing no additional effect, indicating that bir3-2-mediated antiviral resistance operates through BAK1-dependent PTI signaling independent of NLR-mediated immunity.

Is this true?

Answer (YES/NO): NO